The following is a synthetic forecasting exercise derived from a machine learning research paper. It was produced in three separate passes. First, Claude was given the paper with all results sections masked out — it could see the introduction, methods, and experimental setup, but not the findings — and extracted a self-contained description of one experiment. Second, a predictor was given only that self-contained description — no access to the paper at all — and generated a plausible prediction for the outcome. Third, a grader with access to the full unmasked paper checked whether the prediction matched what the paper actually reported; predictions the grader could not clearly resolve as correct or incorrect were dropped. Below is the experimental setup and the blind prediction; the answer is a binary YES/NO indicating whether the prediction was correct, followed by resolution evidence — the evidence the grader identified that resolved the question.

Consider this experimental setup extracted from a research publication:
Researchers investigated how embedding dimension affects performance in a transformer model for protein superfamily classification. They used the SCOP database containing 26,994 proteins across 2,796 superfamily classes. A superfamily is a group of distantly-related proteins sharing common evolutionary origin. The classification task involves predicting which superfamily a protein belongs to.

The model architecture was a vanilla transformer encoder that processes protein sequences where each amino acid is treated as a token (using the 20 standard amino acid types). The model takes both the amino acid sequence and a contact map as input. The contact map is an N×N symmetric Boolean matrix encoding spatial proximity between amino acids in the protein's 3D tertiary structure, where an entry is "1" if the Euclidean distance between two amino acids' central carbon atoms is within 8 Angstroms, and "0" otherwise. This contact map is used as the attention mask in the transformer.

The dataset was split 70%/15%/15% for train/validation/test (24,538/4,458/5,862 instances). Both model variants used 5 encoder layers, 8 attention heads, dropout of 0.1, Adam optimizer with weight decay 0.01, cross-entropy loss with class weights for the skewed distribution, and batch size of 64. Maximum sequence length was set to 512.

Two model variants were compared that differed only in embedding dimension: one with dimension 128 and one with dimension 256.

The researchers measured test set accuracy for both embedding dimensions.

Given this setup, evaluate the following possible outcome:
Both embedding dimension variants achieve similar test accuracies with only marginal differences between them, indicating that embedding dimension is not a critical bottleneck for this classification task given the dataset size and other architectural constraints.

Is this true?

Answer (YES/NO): NO